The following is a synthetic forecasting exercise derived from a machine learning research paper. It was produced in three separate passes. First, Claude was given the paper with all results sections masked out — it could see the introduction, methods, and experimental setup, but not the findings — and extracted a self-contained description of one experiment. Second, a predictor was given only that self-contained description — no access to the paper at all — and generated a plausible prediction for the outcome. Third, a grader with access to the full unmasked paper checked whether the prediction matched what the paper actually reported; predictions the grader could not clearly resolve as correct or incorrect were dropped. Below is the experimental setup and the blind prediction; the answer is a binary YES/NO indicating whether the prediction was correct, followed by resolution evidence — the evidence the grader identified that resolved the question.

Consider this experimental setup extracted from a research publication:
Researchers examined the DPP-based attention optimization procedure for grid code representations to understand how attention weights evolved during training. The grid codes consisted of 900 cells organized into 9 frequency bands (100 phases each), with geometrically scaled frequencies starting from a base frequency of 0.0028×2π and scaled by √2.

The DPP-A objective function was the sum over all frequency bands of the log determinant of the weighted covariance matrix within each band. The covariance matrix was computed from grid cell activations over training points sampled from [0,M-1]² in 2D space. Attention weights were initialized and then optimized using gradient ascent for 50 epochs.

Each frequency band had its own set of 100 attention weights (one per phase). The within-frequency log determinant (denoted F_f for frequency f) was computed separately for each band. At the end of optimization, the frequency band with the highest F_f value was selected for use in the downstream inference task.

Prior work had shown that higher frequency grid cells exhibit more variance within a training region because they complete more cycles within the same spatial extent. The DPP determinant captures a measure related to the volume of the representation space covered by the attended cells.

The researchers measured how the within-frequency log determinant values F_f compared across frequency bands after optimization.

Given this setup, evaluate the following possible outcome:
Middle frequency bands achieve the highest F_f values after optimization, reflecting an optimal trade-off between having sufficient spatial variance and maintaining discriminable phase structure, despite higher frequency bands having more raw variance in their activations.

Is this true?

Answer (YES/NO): NO